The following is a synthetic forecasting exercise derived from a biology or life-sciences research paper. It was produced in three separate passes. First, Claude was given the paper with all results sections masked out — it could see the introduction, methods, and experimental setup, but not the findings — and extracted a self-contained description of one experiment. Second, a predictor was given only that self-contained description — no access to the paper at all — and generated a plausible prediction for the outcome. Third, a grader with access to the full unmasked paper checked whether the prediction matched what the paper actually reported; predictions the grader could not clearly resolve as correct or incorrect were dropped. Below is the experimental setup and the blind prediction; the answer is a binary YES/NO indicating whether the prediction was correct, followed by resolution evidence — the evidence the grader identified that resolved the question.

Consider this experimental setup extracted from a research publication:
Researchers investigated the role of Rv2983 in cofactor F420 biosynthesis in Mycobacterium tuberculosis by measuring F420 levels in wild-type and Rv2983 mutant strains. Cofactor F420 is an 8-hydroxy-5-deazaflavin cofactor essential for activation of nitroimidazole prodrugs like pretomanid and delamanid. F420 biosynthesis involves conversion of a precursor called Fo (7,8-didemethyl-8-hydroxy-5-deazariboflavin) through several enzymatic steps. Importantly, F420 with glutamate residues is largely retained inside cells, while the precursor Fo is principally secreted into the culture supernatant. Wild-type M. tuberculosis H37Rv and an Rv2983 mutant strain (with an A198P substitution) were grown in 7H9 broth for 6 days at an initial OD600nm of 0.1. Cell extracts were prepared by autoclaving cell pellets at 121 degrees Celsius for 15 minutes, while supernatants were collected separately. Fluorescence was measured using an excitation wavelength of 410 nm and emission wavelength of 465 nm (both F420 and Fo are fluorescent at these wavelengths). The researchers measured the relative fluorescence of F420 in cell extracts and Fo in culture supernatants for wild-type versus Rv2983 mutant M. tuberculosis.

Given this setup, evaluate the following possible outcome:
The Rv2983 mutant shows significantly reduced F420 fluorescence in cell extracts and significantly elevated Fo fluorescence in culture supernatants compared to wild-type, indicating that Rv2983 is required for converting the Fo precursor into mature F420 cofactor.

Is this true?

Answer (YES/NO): YES